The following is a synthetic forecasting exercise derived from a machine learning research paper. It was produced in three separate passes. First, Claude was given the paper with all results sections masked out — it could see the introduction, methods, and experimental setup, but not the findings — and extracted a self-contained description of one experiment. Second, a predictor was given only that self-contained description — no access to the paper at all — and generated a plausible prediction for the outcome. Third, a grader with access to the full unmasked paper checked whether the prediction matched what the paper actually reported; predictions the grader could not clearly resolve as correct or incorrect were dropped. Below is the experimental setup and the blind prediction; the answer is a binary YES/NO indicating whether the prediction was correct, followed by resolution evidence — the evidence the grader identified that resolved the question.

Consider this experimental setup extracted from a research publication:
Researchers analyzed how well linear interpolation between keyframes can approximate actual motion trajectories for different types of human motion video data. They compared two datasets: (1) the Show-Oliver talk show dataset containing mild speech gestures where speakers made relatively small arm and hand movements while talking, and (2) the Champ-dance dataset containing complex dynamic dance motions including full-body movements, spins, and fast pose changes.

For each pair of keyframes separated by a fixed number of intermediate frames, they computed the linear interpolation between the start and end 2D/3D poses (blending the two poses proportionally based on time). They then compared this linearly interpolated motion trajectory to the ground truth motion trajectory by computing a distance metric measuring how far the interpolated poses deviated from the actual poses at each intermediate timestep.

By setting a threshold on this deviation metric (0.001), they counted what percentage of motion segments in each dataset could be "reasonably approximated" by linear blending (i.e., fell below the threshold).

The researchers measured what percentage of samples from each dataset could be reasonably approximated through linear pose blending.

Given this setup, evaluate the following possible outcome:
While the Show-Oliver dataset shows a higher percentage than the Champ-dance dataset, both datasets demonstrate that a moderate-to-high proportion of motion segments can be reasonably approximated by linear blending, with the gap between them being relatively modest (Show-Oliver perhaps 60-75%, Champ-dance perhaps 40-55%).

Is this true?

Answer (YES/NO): NO